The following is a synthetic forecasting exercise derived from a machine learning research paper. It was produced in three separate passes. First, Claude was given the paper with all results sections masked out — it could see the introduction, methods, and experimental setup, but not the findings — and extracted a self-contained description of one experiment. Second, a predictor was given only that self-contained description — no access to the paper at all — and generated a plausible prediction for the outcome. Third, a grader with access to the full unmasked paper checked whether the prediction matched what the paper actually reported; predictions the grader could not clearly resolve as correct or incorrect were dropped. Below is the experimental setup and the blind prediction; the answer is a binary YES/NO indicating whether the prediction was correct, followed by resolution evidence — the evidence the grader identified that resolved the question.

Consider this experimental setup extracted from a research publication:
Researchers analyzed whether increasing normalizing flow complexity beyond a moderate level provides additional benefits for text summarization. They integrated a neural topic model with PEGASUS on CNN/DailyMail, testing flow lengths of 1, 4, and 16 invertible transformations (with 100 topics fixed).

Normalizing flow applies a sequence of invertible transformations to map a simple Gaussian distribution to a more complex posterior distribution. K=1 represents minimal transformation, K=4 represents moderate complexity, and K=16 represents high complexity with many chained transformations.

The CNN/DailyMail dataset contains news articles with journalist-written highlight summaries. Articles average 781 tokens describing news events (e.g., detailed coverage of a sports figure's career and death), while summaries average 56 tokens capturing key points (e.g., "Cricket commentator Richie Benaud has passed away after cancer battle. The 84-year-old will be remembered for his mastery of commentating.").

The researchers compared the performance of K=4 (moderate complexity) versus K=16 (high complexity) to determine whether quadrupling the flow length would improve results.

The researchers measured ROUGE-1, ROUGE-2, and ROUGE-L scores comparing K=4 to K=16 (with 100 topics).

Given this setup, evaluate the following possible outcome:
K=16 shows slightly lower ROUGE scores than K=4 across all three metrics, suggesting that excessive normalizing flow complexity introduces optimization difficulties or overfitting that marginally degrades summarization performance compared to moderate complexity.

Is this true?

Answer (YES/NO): YES